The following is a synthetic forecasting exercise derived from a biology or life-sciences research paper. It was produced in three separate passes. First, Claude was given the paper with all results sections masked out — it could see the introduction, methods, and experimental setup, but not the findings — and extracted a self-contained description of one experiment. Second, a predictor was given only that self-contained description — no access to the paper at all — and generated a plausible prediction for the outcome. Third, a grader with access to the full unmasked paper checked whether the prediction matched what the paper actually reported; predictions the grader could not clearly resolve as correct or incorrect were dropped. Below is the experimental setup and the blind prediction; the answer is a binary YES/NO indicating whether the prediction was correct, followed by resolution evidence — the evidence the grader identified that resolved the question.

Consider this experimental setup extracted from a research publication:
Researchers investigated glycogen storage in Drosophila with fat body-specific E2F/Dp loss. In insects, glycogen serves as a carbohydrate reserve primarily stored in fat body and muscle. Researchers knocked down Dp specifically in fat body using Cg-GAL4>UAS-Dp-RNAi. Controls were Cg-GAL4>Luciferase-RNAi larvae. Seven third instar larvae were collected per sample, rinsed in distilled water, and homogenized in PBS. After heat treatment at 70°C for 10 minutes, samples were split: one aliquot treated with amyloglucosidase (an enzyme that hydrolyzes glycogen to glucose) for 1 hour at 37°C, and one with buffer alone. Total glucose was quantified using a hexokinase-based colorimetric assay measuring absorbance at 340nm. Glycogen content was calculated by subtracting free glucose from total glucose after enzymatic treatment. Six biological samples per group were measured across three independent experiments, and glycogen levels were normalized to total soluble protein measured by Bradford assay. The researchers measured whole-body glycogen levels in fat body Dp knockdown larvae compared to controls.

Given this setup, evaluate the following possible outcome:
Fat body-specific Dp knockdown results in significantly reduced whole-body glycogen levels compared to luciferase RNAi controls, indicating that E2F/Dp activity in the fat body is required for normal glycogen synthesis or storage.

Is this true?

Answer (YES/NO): NO